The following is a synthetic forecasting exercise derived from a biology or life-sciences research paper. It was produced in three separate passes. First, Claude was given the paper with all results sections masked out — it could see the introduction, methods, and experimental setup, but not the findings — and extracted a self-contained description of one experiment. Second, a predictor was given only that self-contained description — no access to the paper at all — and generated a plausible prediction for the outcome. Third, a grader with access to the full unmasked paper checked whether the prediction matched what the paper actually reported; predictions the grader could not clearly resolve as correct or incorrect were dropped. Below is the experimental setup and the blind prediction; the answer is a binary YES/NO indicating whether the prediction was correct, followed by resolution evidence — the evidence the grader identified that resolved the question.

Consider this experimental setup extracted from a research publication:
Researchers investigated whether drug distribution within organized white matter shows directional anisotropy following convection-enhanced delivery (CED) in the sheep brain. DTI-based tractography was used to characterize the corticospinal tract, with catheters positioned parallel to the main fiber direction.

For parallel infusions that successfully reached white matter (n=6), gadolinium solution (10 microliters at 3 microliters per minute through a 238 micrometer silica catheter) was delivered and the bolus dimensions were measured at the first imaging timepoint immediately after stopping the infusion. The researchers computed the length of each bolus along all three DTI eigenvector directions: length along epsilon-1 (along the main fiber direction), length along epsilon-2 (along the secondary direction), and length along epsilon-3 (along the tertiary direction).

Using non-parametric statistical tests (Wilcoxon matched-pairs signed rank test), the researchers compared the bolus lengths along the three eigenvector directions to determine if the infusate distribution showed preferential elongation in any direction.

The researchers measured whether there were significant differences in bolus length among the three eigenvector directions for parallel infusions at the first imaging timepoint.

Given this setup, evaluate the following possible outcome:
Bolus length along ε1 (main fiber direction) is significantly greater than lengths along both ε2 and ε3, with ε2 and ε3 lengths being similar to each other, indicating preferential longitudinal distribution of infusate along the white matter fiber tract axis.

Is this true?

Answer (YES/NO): YES